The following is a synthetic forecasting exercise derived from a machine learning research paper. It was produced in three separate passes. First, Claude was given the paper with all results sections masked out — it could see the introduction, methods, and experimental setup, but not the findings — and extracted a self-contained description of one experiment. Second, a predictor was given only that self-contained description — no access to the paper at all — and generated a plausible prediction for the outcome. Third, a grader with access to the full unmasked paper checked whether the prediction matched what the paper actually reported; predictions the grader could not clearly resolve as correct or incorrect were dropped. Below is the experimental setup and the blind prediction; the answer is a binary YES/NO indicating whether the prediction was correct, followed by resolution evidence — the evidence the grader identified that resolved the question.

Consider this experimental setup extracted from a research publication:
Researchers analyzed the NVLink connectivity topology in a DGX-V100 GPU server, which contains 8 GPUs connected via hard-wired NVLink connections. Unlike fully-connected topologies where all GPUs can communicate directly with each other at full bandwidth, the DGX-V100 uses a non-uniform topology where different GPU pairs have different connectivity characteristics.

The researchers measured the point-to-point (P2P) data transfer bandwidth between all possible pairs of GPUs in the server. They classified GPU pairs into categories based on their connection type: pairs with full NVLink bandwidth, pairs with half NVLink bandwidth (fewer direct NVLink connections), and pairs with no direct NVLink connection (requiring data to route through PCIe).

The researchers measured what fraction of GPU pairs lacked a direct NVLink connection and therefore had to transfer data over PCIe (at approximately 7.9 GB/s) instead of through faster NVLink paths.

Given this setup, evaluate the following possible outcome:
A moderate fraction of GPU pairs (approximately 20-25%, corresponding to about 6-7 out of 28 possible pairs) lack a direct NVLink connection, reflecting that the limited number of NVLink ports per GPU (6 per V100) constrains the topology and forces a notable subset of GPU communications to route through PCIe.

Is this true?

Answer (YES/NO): NO